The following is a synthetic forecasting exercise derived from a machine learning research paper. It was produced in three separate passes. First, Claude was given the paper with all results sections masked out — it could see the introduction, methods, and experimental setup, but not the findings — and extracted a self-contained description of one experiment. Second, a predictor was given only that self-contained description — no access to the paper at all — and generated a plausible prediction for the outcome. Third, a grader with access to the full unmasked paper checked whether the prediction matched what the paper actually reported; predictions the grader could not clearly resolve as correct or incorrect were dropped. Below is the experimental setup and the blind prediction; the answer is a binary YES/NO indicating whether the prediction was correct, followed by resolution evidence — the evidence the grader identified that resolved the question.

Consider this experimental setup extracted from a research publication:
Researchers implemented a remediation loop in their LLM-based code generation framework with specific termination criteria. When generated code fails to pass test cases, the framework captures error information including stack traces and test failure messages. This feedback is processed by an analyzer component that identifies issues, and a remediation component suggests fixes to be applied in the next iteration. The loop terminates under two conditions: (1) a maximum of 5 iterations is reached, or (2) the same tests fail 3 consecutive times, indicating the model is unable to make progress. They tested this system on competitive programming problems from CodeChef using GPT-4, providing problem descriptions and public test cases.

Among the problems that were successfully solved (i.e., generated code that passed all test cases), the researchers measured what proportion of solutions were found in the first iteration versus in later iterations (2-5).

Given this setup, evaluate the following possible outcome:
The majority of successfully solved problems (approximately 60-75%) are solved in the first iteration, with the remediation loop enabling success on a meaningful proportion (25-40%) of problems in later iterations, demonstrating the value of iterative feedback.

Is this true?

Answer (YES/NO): NO